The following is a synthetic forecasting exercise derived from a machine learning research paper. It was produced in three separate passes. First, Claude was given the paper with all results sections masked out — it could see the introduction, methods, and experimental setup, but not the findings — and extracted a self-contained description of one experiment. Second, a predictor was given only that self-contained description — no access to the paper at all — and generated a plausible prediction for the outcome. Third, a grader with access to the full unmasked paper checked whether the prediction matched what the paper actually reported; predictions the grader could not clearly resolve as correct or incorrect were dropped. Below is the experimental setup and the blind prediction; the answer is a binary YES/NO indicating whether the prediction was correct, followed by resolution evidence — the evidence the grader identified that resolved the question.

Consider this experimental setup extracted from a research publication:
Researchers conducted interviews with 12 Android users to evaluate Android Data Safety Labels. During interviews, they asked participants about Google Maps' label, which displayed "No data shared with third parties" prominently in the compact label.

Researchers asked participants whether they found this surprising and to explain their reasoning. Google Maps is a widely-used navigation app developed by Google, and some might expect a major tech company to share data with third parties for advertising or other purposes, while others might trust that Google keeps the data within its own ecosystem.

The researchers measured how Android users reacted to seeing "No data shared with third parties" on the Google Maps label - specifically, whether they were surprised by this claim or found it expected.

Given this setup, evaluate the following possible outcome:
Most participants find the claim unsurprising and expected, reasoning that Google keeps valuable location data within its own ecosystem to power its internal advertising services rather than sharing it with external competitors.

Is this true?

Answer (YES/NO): NO